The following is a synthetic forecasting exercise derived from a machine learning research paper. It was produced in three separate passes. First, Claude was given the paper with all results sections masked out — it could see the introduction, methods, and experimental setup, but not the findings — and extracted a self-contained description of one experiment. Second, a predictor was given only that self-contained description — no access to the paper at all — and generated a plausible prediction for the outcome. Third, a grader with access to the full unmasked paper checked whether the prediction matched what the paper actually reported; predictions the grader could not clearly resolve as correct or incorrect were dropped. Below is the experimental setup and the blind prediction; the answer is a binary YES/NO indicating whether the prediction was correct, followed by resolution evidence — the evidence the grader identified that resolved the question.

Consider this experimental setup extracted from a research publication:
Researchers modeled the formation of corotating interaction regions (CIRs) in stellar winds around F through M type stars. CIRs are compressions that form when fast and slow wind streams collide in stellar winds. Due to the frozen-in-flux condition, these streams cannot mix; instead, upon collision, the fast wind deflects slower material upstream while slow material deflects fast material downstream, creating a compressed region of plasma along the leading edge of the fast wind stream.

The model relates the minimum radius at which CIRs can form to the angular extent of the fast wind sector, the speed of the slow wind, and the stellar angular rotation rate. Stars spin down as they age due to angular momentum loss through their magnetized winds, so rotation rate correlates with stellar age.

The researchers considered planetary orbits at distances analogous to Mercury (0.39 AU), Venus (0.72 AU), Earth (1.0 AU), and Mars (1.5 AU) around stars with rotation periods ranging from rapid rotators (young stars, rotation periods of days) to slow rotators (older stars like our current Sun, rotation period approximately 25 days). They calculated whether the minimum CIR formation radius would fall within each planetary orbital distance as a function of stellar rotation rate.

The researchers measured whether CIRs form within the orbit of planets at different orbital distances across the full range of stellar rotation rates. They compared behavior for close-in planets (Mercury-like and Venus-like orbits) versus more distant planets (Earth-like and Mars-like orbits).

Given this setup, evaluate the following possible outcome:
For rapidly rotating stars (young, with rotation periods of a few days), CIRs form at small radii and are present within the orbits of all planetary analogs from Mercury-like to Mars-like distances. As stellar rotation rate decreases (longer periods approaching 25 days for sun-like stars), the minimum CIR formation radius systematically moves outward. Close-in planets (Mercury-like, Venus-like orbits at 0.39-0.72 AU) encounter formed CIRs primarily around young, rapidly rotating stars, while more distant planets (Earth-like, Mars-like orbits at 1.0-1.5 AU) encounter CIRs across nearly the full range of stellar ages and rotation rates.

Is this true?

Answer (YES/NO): NO